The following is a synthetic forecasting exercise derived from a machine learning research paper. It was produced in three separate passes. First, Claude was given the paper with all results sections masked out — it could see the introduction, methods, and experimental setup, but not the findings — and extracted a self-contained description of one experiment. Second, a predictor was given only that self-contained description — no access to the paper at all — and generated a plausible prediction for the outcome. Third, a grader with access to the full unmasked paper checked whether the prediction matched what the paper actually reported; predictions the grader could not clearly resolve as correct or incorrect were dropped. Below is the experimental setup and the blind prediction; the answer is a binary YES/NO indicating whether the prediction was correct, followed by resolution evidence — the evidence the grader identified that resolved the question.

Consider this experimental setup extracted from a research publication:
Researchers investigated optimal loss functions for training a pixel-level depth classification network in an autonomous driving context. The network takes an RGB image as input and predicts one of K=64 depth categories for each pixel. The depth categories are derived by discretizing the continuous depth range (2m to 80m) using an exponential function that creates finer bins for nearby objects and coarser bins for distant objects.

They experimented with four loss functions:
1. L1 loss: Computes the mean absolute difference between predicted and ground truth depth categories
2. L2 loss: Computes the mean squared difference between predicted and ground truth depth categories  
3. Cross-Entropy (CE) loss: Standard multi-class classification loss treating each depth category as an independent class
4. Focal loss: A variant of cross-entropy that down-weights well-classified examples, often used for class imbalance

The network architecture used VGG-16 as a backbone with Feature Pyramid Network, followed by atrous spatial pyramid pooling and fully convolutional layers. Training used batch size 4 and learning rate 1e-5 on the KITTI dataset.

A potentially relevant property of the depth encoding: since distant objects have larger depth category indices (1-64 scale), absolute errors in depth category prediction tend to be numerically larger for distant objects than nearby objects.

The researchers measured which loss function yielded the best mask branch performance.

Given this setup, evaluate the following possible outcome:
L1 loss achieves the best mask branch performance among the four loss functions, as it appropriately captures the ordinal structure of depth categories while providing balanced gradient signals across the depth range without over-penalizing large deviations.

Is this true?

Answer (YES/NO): YES